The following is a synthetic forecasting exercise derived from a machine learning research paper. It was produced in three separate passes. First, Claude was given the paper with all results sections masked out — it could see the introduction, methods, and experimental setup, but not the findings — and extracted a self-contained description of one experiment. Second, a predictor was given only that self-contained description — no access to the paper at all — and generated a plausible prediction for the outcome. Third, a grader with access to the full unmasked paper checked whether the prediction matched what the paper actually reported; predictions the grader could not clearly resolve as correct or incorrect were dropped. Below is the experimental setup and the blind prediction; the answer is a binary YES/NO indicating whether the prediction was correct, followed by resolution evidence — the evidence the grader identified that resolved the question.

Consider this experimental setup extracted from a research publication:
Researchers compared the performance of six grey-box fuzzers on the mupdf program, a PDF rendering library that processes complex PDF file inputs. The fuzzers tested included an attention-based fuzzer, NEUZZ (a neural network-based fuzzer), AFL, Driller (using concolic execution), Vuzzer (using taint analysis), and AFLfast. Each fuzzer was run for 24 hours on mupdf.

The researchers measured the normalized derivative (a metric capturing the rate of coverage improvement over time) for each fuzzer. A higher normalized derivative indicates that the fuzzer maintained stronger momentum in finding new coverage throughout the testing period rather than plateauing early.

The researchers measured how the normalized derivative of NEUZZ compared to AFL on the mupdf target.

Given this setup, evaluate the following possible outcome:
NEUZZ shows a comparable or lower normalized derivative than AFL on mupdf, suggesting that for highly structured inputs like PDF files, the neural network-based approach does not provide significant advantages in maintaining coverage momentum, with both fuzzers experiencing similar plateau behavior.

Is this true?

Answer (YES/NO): NO